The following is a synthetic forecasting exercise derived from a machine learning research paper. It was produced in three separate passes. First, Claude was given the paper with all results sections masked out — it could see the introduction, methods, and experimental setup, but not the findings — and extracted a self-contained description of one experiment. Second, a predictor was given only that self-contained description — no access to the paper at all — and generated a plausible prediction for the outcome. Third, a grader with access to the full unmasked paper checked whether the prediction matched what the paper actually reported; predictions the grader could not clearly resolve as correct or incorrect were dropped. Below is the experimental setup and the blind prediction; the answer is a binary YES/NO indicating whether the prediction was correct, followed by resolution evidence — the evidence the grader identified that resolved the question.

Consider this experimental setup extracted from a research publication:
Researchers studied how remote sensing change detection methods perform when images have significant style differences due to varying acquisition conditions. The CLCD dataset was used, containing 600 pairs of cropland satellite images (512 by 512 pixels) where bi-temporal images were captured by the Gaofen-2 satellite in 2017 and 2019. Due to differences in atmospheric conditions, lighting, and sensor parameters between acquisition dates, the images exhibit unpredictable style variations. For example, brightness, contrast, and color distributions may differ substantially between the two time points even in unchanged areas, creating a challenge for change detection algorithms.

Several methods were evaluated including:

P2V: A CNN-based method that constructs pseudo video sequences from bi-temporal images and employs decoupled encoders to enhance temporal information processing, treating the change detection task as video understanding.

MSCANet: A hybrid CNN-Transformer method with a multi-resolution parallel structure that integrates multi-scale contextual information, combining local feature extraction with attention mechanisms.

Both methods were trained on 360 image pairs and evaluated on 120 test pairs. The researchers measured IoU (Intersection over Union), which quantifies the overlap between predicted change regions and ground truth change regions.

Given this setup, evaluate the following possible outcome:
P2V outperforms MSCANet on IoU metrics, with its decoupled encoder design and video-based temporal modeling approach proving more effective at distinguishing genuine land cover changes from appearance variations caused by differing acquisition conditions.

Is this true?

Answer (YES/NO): NO